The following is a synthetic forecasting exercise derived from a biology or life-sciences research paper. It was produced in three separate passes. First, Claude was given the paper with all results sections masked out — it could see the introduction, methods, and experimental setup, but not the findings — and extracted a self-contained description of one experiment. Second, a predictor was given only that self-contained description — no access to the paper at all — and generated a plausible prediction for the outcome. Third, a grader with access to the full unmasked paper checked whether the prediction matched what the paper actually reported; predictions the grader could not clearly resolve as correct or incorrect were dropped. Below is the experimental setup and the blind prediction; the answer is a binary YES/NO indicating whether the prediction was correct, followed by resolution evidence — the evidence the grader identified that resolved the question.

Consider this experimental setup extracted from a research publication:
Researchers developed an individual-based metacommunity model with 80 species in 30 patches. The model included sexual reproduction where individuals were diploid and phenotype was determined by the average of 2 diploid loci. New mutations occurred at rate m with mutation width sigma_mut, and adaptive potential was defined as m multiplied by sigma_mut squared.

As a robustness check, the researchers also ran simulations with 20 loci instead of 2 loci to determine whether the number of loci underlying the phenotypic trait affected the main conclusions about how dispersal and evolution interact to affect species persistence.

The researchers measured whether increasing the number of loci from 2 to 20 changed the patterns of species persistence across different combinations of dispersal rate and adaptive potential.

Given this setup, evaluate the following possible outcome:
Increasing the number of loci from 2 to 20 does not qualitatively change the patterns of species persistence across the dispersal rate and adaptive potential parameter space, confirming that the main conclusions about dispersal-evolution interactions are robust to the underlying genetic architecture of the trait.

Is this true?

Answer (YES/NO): YES